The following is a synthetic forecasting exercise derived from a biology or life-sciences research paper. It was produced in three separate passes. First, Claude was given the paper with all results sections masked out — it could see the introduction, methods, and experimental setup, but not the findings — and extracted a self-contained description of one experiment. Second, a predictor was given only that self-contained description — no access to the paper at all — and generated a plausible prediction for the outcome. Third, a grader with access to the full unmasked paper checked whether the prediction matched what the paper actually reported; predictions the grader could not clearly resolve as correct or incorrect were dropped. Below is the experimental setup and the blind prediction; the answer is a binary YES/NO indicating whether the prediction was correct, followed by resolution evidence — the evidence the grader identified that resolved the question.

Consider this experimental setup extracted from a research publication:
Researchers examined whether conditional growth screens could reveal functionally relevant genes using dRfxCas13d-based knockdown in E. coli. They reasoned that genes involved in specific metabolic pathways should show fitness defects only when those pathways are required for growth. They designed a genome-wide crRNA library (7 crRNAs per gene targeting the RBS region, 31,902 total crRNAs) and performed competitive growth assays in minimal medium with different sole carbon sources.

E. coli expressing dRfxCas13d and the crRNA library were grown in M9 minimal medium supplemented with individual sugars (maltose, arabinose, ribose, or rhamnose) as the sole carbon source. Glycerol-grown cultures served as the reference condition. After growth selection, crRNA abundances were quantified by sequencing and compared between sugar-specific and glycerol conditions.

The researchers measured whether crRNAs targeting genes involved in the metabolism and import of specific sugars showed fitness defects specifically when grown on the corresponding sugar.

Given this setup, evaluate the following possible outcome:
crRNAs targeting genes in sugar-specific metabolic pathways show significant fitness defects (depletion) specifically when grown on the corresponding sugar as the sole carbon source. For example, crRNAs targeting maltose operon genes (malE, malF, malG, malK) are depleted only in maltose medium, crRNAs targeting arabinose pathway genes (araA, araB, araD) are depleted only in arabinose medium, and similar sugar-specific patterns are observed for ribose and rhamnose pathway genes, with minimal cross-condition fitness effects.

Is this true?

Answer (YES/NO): YES